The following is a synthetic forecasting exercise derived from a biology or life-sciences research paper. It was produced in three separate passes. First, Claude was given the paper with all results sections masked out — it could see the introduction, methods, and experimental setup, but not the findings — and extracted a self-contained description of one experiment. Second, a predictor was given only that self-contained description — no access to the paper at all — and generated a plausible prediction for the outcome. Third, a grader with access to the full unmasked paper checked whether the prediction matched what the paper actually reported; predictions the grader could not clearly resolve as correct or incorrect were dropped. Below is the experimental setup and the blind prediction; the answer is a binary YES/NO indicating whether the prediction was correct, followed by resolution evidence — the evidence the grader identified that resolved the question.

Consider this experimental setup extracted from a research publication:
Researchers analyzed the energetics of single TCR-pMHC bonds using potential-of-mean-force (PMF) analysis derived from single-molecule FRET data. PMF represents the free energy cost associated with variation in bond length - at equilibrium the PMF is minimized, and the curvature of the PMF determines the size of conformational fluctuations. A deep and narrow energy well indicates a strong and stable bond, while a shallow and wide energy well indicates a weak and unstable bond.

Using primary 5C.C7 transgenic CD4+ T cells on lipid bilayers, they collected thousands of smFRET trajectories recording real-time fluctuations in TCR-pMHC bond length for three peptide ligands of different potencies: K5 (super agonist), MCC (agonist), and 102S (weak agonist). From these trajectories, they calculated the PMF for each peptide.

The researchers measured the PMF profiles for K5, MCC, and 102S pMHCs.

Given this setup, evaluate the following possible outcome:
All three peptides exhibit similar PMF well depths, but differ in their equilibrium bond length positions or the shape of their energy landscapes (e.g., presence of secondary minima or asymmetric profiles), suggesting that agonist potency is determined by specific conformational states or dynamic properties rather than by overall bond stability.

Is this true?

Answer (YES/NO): NO